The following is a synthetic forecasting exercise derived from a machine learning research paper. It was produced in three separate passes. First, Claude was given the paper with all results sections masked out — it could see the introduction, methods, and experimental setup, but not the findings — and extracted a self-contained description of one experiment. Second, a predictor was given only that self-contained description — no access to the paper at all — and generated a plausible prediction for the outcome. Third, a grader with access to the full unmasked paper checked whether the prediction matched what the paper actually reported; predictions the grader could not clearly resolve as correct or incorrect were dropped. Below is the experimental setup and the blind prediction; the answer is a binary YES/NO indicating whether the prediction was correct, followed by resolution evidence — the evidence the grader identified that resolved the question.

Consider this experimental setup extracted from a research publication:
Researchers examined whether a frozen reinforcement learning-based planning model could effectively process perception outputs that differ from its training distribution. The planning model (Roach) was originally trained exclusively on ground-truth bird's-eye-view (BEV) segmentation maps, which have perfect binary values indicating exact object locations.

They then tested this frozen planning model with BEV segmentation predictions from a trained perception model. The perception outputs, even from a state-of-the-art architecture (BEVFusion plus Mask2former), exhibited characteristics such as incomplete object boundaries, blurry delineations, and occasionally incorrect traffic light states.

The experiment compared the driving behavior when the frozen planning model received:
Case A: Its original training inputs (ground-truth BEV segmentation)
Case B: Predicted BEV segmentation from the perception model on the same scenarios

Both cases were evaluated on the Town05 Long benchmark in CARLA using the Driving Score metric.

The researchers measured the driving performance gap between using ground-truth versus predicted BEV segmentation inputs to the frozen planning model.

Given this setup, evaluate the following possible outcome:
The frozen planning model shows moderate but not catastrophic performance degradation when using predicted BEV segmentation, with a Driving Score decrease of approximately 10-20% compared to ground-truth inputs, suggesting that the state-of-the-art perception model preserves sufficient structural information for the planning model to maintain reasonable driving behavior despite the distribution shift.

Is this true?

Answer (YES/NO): NO